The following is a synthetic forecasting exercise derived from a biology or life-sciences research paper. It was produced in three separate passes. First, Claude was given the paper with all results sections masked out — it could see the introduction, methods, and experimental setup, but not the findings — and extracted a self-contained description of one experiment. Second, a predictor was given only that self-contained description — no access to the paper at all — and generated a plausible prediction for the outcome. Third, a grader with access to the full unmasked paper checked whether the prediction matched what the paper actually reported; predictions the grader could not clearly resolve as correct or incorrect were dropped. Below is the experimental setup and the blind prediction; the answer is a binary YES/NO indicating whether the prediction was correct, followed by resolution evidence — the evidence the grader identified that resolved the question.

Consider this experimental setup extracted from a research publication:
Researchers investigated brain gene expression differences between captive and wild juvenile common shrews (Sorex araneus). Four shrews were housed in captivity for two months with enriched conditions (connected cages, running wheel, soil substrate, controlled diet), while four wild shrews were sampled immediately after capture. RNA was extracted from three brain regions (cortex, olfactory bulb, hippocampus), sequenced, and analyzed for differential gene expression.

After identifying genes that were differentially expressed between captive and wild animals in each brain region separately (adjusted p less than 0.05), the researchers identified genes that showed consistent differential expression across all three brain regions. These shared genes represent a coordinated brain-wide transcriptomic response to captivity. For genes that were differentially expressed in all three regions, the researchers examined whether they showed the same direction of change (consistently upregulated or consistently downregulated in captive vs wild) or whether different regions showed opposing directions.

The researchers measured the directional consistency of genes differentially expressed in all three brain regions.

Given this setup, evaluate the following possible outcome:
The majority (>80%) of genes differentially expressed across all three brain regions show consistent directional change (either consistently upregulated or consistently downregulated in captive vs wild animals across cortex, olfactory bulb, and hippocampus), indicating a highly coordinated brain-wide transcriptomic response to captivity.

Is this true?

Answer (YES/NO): YES